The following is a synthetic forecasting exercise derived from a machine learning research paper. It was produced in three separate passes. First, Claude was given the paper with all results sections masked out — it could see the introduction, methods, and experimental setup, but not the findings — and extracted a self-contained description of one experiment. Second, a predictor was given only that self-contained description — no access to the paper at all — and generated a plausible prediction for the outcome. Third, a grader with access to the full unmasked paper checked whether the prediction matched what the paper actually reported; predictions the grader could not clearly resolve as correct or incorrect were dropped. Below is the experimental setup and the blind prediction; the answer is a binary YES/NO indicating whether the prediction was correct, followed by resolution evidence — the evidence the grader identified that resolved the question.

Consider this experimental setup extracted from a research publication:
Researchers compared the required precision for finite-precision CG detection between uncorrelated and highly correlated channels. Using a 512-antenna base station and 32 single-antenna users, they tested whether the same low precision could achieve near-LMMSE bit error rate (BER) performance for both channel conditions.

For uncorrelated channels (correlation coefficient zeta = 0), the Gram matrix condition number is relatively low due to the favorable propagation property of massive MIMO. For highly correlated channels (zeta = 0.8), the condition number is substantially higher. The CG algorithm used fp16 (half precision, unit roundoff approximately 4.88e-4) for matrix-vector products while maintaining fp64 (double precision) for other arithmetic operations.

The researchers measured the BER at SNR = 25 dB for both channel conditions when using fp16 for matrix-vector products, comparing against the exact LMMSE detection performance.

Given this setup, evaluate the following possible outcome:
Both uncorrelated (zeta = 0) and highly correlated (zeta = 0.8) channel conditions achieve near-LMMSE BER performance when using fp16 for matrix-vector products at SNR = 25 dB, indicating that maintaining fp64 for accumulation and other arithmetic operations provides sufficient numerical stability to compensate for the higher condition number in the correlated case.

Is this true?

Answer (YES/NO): NO